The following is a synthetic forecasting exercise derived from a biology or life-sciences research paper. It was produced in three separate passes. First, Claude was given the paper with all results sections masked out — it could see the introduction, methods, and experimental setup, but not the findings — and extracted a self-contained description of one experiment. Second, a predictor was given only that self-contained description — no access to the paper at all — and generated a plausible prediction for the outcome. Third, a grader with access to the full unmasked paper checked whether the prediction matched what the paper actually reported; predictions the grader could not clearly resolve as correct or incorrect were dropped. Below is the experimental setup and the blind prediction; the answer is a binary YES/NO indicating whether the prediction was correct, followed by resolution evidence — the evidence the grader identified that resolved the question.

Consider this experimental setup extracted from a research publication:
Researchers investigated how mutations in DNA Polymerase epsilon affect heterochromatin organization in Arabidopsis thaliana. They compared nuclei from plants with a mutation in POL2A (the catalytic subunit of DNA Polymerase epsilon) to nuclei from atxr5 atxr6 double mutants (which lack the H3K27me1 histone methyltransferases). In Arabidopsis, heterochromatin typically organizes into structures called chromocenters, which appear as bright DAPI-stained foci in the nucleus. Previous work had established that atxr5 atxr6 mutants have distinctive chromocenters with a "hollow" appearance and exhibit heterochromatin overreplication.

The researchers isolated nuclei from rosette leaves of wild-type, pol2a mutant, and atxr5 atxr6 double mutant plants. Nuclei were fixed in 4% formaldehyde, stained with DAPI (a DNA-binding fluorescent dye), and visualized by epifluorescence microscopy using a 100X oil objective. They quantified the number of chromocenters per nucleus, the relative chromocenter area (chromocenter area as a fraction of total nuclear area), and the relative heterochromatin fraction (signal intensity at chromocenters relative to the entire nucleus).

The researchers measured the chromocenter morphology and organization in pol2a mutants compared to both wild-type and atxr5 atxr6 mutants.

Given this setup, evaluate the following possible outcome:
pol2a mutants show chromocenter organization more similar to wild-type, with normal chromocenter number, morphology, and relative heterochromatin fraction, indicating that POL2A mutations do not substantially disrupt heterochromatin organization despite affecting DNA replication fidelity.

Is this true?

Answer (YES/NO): NO